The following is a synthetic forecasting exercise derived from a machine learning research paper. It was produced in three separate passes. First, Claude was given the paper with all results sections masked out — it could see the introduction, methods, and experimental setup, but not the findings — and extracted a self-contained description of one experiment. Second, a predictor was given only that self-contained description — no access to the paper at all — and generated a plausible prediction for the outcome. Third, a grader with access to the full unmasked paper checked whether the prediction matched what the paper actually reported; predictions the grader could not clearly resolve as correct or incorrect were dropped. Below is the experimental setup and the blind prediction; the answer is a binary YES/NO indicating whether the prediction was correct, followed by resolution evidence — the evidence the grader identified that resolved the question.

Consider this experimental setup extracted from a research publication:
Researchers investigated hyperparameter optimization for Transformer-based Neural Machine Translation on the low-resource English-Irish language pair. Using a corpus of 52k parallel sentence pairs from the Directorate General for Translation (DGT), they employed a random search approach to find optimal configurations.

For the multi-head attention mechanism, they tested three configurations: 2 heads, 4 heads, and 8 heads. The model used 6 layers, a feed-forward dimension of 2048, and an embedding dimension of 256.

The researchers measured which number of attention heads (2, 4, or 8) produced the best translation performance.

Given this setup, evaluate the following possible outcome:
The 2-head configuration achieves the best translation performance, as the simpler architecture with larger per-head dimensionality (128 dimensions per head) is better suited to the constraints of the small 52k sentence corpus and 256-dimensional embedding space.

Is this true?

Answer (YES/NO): YES